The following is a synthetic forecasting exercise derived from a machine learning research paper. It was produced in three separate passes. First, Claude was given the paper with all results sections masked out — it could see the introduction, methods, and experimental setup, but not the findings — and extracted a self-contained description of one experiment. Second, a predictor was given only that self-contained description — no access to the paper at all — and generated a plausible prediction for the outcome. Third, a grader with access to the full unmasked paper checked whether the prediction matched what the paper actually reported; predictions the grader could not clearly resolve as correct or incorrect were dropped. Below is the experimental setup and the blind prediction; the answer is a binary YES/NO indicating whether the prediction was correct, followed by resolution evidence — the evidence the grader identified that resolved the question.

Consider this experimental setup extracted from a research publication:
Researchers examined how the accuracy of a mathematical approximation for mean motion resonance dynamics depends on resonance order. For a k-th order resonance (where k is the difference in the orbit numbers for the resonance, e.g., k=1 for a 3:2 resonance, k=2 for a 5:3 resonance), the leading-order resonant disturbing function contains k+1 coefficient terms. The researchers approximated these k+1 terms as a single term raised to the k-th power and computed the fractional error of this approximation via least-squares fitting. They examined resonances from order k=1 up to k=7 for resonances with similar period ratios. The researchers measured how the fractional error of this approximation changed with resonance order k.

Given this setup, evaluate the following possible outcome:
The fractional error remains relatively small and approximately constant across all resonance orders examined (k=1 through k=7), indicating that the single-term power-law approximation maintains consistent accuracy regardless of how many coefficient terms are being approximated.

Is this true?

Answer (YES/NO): NO